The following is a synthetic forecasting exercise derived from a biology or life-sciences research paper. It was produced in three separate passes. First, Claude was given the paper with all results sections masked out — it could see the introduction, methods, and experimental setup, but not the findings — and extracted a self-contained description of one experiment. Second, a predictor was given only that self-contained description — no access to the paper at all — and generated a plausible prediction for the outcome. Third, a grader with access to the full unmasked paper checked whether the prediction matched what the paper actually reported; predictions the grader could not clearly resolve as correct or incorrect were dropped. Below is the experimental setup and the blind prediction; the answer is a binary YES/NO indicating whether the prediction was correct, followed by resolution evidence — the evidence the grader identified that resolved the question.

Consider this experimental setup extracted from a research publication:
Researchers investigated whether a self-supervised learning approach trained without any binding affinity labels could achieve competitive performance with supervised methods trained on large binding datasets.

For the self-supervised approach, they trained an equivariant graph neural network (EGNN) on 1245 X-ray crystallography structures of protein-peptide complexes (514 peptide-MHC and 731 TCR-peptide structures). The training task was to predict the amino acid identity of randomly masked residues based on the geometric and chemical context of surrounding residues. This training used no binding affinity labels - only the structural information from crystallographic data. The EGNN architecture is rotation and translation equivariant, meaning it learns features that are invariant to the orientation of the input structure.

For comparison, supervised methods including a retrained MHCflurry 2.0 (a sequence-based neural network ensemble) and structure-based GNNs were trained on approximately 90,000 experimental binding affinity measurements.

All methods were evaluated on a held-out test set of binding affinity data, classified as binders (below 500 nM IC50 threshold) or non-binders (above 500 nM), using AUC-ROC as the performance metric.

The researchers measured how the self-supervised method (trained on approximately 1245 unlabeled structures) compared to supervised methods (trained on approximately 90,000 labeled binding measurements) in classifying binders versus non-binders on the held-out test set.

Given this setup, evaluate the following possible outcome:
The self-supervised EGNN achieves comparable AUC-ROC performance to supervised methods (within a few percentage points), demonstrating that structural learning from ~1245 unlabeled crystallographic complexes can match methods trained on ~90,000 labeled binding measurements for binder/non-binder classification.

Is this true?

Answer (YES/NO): NO